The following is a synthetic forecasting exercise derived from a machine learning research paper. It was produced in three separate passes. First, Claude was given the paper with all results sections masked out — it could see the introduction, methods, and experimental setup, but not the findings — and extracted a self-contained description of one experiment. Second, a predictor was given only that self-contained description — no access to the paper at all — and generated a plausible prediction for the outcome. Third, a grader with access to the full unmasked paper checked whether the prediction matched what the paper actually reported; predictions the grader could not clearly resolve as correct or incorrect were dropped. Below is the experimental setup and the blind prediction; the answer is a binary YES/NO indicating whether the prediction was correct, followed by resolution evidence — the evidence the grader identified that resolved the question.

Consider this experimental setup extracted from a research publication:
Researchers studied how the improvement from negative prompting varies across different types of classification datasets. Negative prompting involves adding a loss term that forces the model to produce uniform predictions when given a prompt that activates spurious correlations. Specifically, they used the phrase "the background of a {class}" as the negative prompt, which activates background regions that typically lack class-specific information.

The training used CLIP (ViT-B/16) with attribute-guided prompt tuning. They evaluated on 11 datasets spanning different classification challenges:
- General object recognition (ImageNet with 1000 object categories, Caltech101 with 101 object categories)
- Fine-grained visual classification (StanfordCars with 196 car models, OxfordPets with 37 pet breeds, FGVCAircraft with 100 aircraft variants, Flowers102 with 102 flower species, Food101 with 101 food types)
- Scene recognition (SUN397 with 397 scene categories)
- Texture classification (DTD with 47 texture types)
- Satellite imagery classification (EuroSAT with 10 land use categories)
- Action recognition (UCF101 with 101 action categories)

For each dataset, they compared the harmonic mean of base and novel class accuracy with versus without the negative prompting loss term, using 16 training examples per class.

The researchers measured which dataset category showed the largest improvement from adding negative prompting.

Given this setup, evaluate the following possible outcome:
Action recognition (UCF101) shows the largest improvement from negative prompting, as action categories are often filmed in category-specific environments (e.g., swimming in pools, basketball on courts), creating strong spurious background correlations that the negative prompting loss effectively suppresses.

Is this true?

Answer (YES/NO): NO